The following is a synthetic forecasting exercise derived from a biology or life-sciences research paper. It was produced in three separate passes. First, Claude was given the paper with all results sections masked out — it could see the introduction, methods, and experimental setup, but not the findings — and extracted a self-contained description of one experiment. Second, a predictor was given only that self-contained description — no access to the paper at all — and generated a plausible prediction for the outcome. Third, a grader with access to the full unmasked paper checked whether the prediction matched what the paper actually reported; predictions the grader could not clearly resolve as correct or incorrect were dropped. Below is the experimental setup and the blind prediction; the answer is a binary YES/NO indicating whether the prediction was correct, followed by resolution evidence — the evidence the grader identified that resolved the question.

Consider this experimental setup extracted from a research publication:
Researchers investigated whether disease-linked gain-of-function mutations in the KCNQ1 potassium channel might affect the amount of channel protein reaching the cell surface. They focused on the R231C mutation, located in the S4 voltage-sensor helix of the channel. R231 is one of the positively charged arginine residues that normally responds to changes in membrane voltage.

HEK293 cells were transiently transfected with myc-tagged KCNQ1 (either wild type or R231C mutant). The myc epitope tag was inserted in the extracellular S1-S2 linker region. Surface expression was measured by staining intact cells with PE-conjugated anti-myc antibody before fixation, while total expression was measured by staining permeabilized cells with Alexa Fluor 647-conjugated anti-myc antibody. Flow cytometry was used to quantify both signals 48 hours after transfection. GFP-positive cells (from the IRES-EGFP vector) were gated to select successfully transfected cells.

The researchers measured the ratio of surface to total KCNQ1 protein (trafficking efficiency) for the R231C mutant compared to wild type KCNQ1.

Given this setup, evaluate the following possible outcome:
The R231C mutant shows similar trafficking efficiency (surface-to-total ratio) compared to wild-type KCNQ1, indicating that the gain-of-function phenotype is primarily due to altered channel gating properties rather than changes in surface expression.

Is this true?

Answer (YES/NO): NO